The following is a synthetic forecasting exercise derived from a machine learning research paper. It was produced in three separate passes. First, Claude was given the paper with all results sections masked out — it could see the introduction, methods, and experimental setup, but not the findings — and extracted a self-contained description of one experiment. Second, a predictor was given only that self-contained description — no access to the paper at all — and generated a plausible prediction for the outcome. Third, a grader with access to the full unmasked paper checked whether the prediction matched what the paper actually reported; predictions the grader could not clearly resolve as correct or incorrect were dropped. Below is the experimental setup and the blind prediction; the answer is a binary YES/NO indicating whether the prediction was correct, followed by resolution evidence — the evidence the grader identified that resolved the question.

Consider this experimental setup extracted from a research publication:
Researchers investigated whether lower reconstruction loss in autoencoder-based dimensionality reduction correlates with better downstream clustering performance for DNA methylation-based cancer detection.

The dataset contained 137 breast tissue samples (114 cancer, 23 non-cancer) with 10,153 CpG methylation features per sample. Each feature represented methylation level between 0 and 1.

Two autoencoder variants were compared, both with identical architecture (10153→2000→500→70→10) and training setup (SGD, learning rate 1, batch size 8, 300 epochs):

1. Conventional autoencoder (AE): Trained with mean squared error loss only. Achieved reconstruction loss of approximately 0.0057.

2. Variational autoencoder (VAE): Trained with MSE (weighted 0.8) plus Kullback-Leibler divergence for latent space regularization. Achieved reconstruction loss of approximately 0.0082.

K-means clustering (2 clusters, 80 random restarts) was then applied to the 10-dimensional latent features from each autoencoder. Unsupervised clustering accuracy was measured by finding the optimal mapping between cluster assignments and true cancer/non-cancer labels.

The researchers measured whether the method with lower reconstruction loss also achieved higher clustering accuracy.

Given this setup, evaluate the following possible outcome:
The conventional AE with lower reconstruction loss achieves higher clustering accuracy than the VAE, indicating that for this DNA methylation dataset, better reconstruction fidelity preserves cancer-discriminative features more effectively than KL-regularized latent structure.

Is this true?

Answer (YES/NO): YES